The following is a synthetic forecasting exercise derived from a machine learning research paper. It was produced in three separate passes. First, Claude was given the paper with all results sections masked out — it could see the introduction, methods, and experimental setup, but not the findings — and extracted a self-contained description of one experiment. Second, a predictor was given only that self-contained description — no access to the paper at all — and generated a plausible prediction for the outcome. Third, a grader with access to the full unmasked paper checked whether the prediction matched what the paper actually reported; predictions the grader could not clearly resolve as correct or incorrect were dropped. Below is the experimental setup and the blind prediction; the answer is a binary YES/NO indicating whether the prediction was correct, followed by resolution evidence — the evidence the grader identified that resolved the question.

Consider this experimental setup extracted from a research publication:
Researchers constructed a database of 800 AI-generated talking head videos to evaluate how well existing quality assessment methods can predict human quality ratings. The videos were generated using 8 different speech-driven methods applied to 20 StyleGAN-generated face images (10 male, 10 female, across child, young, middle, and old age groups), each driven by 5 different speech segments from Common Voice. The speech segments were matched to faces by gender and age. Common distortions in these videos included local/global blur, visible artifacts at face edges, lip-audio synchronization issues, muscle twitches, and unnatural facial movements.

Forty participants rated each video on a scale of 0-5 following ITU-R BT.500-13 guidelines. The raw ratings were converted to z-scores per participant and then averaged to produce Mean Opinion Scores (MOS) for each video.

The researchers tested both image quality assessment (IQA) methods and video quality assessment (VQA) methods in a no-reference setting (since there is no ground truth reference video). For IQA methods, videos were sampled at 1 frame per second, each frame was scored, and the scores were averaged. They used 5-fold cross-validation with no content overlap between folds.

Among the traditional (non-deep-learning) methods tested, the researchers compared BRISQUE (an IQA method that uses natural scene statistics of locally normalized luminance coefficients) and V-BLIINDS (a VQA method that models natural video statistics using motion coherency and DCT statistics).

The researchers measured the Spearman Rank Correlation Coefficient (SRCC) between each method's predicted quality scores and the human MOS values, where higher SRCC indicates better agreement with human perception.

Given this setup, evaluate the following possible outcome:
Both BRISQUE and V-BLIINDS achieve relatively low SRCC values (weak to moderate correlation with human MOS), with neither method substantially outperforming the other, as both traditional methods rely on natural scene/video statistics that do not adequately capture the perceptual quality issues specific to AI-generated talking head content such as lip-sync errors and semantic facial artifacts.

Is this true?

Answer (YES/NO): YES